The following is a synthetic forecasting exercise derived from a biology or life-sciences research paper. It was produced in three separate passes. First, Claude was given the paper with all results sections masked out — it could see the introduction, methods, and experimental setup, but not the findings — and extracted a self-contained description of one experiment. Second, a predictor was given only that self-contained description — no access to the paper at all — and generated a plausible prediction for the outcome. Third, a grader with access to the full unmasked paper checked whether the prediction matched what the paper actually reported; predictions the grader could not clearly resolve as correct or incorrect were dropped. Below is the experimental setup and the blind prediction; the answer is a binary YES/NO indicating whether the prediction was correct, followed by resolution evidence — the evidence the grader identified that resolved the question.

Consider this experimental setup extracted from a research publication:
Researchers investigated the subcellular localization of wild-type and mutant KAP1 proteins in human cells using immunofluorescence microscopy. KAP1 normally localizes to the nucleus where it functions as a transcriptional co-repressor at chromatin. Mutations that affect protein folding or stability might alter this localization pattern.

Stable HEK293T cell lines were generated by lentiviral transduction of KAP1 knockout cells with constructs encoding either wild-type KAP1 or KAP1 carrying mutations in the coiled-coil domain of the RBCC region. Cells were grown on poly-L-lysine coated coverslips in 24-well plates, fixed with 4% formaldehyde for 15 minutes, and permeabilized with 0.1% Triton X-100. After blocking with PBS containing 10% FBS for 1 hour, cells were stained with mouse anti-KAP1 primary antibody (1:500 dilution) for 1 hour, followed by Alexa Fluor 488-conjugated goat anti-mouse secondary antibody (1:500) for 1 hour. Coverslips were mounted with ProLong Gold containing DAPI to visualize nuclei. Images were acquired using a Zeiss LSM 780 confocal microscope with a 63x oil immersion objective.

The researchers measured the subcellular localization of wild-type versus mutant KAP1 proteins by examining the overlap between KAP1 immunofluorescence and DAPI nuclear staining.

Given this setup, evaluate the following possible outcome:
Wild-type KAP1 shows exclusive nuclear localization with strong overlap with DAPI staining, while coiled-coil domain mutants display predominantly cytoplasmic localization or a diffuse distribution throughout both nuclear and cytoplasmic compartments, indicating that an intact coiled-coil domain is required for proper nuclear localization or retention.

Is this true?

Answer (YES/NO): NO